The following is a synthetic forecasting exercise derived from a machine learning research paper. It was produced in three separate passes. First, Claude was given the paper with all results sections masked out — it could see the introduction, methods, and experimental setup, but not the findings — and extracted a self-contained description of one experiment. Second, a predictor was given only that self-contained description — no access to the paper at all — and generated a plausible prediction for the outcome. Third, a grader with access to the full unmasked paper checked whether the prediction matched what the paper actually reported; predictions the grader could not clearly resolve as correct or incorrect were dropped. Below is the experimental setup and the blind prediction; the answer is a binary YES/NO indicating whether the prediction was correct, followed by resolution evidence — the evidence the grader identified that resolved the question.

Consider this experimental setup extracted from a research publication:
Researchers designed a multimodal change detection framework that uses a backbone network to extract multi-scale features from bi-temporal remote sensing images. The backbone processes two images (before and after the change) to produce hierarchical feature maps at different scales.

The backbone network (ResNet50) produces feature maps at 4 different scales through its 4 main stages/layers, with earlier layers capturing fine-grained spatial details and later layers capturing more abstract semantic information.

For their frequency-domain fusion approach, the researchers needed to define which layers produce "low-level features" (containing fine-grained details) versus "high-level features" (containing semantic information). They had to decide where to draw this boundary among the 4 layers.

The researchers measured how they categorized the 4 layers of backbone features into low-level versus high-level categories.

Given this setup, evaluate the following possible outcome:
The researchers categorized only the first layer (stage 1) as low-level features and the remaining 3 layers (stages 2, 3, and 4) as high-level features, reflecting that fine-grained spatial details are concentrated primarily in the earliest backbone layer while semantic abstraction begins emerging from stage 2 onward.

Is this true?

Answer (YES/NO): NO